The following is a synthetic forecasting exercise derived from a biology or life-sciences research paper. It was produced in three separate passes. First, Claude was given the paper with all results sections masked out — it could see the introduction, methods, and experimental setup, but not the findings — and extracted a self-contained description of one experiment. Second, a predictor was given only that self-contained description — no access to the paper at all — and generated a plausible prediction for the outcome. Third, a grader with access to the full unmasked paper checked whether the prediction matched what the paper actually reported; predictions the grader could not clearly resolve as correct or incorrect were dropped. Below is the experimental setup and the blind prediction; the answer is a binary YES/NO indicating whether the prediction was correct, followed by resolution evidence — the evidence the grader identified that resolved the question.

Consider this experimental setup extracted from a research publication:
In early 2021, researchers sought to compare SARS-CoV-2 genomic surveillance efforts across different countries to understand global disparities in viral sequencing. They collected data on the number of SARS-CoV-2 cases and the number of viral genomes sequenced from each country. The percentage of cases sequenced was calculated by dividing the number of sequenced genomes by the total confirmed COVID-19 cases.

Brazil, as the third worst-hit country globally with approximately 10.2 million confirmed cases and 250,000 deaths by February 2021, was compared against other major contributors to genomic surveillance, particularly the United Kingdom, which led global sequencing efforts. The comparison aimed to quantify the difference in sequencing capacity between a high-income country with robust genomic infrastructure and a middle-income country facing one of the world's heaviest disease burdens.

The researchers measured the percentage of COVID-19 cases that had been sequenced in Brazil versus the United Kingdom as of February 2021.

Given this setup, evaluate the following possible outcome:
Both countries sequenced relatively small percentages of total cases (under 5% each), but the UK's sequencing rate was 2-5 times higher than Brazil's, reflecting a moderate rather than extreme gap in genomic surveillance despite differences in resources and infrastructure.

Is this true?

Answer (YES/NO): NO